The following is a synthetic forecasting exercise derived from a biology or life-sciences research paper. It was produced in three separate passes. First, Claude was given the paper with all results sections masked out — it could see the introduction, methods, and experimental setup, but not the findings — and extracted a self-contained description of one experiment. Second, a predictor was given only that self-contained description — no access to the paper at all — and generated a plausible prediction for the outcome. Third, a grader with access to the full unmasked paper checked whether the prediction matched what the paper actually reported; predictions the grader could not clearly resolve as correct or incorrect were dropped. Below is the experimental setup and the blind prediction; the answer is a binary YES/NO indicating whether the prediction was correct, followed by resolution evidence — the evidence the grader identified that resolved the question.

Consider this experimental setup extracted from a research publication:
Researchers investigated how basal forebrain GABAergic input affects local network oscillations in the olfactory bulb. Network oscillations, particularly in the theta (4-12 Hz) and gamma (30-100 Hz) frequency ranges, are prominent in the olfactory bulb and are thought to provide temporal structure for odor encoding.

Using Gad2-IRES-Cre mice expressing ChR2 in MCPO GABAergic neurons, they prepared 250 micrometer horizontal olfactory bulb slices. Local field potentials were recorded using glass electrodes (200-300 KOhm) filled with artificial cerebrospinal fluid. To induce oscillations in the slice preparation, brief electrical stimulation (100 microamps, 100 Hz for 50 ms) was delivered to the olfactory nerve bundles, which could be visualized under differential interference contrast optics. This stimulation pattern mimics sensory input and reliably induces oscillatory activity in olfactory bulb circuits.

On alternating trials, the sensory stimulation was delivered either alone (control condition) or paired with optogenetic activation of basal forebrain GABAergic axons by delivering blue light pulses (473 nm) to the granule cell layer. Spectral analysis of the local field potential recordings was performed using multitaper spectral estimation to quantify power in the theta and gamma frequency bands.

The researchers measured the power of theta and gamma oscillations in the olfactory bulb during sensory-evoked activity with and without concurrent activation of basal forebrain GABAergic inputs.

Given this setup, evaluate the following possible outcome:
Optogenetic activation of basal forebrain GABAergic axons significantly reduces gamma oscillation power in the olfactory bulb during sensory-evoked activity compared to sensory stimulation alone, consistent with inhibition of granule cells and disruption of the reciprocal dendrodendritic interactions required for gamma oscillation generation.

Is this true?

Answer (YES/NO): YES